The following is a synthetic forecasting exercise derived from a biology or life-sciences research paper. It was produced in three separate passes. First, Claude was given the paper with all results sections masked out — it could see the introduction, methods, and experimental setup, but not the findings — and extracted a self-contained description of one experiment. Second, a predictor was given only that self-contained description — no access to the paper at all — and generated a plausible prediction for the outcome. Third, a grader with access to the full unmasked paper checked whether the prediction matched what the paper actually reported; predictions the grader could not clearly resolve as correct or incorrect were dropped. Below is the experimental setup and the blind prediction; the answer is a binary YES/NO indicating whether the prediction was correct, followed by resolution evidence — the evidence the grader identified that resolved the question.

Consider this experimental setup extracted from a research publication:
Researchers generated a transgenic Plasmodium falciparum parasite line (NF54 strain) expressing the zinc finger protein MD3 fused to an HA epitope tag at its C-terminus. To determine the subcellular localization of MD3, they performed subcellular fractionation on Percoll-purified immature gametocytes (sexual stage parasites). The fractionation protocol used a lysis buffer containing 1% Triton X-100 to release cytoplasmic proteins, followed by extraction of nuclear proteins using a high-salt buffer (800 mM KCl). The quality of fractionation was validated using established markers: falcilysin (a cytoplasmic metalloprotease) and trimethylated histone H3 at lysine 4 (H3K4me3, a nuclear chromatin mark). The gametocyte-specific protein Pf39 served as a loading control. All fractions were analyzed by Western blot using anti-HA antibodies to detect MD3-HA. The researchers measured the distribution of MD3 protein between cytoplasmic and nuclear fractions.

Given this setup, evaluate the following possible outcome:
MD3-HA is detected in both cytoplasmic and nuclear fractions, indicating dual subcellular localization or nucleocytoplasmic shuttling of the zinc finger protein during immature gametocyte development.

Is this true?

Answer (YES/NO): NO